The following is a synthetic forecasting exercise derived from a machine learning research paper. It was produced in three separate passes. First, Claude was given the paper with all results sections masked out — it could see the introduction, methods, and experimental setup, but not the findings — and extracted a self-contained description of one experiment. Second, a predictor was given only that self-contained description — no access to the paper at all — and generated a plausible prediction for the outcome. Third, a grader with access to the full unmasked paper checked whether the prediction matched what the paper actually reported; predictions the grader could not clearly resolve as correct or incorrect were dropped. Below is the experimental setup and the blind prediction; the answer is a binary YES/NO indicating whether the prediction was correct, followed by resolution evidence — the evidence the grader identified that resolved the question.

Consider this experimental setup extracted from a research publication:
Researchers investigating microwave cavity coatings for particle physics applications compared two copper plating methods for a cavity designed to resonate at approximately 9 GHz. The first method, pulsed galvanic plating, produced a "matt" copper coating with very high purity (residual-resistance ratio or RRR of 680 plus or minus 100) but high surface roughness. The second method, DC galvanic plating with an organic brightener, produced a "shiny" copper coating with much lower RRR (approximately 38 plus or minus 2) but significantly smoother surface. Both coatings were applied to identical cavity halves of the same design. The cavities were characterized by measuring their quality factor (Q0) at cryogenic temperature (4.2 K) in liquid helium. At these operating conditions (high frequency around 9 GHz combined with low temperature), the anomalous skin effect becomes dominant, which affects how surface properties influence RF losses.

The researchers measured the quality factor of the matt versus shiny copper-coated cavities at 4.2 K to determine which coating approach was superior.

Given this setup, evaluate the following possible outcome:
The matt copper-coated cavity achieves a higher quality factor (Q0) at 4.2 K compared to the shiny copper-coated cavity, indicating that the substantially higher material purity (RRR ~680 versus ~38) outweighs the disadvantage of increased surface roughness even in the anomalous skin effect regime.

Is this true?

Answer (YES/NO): NO